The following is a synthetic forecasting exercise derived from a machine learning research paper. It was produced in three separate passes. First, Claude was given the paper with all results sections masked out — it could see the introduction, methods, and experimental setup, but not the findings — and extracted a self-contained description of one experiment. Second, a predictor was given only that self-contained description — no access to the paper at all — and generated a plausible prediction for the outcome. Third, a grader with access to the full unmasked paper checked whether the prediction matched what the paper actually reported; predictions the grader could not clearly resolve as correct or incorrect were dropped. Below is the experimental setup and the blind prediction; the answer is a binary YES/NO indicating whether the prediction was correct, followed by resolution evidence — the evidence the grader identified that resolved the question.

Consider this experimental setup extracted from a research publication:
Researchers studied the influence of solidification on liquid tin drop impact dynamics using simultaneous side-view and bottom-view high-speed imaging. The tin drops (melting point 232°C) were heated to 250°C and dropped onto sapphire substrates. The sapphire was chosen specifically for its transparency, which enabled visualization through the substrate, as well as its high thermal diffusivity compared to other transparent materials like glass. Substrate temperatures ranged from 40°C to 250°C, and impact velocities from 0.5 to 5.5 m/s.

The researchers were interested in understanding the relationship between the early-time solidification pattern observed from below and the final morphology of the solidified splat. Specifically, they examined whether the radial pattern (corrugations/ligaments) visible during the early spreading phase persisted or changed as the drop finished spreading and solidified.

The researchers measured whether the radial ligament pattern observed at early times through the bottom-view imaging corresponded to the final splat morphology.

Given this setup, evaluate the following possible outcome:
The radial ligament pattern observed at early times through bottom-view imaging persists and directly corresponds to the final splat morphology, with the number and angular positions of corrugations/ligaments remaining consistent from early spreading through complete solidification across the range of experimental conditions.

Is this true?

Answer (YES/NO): NO